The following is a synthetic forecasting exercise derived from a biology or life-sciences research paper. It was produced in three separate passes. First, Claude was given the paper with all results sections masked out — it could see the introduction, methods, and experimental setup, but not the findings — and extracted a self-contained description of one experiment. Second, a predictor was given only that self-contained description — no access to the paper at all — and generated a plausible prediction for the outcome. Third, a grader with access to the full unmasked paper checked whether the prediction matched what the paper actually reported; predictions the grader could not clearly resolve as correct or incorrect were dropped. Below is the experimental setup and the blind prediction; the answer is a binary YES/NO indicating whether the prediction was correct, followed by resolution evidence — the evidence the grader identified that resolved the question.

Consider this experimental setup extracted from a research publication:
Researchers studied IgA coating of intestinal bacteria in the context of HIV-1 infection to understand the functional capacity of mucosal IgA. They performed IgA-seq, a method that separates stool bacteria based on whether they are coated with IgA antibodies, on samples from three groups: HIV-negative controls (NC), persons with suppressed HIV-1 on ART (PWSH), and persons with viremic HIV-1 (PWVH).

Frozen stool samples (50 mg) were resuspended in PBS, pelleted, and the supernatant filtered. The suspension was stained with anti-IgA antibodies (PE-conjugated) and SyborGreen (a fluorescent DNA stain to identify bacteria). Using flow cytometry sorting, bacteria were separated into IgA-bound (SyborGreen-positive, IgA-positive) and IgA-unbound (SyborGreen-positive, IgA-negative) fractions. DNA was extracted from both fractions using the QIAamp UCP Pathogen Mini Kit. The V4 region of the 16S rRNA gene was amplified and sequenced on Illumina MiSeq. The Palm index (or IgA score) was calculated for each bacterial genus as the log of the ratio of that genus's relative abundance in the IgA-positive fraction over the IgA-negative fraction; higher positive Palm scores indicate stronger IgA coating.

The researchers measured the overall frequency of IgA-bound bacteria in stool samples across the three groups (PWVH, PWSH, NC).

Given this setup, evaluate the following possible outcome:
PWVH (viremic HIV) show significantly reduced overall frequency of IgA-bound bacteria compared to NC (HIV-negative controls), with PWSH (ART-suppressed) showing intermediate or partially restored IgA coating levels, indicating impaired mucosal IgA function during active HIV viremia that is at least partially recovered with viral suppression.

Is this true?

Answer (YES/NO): NO